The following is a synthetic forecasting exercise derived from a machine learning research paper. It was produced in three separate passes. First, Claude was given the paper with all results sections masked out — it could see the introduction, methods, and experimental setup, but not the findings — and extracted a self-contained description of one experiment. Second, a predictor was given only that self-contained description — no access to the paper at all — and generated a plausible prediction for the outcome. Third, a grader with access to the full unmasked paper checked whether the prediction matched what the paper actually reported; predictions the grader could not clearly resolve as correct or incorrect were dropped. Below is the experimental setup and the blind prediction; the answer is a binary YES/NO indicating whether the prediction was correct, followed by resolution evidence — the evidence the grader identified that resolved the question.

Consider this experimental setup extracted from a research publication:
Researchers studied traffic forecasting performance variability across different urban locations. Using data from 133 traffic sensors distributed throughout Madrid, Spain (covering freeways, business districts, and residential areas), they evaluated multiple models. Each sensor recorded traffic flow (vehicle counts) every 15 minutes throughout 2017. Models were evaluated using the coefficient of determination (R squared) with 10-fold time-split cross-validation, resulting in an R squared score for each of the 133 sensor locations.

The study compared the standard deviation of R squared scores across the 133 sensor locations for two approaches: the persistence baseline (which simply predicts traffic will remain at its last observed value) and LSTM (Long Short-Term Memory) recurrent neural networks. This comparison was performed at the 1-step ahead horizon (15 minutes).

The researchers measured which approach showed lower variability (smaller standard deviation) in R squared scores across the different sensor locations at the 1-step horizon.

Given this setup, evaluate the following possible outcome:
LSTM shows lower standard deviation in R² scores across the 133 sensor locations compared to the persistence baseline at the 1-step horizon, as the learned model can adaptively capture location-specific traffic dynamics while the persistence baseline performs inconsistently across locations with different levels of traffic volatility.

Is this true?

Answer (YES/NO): YES